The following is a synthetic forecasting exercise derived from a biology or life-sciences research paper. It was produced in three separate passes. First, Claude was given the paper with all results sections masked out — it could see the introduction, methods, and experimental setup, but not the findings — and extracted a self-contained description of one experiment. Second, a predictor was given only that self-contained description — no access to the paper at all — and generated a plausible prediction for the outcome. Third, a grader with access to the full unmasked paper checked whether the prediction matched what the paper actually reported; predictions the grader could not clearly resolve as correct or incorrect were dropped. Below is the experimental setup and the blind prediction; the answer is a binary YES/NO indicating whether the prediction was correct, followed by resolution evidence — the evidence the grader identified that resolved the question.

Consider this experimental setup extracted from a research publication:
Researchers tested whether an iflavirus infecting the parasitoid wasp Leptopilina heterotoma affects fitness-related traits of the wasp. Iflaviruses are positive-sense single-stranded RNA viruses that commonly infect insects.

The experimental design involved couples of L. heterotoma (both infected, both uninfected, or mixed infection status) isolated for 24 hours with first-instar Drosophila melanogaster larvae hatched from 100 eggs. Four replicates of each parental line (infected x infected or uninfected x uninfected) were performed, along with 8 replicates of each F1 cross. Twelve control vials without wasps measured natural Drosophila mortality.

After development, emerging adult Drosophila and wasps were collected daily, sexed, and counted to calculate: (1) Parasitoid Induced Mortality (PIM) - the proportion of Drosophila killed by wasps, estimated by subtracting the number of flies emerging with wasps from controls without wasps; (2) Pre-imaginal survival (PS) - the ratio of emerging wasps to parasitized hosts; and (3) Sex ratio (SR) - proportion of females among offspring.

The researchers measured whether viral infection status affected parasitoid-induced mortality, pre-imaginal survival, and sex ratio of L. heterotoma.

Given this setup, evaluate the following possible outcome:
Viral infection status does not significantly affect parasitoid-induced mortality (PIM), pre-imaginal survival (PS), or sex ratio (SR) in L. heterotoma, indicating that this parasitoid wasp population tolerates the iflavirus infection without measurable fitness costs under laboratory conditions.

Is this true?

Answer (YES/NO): YES